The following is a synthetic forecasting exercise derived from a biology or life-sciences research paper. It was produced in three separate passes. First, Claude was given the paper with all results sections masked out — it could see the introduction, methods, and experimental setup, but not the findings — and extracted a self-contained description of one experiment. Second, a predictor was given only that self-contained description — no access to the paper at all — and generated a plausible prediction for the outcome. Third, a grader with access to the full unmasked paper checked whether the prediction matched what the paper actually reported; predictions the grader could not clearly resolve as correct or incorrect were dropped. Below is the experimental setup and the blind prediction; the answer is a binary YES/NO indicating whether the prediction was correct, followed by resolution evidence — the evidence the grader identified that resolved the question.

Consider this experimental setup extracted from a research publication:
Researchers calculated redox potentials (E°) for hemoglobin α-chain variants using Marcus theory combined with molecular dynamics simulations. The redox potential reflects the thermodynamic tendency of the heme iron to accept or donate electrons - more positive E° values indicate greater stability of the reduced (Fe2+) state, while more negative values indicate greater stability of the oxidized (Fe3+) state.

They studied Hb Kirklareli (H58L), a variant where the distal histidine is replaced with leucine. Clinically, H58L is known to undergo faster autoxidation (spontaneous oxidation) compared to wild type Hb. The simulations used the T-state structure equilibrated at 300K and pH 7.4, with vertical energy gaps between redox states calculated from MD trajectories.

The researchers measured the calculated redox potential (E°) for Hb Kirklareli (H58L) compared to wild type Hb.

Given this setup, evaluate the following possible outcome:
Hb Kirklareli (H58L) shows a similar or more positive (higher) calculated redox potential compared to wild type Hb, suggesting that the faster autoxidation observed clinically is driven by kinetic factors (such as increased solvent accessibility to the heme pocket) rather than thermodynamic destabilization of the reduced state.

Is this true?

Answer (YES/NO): YES